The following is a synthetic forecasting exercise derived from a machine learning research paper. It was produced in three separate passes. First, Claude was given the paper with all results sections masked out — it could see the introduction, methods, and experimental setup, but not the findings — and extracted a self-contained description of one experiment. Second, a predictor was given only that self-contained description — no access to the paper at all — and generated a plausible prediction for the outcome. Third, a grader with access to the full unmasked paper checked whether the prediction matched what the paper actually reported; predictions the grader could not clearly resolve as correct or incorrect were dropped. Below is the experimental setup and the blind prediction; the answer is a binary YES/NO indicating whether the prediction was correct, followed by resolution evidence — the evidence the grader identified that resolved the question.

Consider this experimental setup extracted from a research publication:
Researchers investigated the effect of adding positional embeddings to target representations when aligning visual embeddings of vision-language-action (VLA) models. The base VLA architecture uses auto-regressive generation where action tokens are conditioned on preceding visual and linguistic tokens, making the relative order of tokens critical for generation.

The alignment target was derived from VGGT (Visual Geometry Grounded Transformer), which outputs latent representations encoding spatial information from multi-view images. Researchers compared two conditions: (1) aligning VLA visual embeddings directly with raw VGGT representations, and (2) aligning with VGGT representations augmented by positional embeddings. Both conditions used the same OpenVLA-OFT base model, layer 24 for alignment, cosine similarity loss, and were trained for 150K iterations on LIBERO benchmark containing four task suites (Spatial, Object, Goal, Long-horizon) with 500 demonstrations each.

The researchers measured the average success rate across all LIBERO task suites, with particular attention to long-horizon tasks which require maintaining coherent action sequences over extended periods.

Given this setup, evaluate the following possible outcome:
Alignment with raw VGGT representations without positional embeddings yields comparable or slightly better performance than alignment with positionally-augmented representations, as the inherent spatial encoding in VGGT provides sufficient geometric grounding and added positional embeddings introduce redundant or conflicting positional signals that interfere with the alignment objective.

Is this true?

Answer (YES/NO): NO